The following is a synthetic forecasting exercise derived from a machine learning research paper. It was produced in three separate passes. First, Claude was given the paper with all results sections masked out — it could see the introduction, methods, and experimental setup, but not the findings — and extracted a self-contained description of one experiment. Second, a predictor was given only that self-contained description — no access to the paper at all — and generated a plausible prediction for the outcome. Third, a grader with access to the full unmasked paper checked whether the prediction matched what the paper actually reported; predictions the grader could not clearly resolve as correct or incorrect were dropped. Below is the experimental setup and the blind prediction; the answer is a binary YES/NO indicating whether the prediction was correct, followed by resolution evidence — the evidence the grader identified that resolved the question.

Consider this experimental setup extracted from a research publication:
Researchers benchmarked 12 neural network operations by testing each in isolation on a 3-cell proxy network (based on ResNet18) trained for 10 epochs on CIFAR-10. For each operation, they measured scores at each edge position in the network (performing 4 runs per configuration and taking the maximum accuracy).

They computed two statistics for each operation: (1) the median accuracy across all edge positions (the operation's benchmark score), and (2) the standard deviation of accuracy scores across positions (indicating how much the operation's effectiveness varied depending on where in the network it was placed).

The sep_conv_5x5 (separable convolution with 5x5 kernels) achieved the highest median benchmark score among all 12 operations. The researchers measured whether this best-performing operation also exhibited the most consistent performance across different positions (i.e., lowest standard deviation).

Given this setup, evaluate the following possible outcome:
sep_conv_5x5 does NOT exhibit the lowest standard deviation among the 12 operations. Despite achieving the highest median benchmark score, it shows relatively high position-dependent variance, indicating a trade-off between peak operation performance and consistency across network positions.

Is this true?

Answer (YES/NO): NO